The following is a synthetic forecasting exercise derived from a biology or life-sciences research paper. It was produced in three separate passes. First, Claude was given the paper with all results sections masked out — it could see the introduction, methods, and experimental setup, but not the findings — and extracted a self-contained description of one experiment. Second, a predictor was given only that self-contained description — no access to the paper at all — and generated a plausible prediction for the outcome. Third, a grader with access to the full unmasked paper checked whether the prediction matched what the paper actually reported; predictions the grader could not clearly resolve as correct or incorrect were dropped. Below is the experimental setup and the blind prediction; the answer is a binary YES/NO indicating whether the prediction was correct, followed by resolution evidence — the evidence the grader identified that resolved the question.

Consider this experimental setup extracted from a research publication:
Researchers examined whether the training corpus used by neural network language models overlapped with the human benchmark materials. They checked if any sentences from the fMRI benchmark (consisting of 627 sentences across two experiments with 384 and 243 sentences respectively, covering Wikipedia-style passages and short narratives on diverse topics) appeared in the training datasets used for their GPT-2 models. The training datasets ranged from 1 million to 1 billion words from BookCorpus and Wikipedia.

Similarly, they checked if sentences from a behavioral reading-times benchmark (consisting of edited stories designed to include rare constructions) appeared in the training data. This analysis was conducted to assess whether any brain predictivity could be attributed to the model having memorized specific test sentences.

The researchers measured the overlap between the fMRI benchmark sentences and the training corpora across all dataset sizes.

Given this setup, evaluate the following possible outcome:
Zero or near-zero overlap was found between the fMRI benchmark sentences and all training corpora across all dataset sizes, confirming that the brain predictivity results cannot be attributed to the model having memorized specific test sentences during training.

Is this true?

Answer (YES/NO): YES